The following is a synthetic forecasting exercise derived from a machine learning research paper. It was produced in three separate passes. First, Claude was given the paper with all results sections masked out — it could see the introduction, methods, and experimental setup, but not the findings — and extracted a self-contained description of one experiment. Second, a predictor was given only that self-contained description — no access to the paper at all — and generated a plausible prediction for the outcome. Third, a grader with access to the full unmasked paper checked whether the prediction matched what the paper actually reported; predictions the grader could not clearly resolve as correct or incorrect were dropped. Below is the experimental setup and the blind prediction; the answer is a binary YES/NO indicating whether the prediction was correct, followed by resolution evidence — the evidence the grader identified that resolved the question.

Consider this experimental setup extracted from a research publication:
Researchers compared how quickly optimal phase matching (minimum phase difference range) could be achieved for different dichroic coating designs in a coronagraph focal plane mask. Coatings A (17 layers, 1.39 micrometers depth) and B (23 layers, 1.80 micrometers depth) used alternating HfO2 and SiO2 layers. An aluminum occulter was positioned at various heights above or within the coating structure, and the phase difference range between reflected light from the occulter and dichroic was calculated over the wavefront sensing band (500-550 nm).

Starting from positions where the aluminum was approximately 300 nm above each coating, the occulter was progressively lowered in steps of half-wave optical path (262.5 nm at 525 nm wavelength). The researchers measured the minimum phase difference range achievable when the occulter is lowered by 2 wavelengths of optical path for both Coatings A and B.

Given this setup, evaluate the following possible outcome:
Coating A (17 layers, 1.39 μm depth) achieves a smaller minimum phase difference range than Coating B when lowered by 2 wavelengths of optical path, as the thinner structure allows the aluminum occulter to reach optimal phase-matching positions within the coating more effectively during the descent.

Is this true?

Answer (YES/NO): YES